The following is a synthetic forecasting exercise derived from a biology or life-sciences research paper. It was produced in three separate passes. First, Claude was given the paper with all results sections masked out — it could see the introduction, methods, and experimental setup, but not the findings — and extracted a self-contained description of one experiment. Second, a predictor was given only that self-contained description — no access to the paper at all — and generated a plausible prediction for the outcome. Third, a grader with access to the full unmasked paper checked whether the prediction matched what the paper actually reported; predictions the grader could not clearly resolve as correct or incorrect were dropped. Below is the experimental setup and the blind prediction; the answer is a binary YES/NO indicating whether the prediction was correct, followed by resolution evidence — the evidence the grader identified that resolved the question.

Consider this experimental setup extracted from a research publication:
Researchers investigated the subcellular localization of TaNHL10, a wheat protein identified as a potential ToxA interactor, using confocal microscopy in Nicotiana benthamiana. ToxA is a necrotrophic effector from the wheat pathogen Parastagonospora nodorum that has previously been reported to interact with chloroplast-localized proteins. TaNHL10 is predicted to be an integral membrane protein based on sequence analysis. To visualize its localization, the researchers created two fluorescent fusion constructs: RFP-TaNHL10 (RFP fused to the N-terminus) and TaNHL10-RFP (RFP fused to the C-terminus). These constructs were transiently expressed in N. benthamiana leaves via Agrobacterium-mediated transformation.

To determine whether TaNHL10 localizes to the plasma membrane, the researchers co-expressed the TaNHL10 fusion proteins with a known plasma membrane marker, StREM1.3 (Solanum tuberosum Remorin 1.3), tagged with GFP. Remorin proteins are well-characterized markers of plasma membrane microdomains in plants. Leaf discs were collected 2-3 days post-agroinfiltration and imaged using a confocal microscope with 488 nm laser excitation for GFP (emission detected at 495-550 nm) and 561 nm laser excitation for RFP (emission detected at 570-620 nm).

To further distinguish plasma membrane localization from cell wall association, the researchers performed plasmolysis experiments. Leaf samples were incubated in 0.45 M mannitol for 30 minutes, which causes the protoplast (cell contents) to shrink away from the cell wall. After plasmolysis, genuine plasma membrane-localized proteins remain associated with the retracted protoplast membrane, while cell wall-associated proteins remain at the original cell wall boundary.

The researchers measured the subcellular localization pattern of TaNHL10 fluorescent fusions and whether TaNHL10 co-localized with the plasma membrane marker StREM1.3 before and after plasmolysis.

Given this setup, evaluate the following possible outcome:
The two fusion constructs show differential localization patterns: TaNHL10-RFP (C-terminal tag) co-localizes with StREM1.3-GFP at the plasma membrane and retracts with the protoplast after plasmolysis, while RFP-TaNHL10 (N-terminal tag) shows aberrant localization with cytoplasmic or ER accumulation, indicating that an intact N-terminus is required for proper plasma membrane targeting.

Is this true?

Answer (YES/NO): NO